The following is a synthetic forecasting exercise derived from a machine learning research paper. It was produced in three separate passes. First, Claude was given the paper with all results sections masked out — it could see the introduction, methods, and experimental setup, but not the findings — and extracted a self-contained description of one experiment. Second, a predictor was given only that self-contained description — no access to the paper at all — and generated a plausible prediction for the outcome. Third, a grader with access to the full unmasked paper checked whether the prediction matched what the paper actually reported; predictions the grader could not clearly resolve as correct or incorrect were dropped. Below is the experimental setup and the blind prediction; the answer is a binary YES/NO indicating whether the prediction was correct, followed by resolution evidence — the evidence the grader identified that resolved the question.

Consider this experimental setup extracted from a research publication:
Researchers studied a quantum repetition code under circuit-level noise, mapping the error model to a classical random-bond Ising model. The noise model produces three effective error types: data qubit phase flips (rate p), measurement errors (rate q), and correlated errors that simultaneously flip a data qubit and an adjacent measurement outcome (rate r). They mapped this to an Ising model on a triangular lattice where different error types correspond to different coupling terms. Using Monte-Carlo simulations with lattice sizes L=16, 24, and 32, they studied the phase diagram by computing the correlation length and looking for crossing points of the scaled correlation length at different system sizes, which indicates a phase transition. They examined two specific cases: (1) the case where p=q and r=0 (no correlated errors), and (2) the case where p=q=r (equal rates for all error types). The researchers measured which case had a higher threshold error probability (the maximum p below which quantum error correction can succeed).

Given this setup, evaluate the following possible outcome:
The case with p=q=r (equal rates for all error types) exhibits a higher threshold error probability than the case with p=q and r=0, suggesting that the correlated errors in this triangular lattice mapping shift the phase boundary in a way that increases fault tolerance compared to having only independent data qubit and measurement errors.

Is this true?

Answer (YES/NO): NO